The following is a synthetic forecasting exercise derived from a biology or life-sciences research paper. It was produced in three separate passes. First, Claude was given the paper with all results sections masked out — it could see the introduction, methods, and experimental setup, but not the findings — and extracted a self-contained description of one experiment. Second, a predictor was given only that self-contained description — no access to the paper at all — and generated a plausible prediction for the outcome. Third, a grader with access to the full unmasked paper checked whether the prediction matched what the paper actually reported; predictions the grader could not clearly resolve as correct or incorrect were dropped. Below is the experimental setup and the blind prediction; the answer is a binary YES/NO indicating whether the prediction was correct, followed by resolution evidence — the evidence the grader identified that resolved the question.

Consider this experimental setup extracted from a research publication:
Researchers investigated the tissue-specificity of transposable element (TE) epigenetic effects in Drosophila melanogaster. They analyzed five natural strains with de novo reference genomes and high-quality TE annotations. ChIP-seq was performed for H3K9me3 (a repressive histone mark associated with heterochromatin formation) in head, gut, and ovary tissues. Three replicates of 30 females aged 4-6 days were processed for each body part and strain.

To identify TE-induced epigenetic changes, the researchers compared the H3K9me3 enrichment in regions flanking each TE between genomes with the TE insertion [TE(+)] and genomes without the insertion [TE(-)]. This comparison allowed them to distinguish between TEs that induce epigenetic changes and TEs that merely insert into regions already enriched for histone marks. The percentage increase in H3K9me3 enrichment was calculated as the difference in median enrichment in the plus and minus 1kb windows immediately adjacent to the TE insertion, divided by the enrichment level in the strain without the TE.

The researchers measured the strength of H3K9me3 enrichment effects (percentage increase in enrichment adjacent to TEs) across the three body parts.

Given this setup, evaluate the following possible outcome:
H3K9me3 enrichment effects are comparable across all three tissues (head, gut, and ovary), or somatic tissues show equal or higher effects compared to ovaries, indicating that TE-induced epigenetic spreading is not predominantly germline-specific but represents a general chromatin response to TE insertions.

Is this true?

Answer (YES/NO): NO